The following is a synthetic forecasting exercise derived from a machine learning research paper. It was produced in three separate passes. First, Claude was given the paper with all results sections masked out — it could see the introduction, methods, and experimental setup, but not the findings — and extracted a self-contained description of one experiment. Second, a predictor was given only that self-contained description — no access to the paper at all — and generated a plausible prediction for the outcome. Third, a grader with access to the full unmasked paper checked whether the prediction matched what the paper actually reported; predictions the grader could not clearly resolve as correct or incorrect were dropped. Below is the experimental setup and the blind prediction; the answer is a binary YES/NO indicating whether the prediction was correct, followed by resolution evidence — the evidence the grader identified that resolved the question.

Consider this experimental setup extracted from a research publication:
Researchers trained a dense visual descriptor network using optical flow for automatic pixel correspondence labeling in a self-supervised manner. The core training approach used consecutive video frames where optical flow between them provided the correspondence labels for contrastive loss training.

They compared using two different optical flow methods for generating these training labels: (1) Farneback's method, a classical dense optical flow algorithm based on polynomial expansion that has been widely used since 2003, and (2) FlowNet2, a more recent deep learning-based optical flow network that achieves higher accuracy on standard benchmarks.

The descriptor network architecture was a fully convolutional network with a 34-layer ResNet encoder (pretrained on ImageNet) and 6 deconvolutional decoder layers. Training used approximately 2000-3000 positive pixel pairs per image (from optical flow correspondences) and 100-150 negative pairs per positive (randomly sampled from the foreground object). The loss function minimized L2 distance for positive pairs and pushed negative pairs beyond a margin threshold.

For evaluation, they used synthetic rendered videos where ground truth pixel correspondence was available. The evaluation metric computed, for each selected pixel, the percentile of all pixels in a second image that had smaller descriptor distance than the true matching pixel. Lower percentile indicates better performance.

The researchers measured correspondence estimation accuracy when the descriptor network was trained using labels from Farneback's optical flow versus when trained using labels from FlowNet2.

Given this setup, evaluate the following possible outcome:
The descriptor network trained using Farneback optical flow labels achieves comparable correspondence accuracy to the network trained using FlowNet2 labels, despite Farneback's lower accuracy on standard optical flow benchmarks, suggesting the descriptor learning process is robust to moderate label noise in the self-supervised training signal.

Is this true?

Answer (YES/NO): NO